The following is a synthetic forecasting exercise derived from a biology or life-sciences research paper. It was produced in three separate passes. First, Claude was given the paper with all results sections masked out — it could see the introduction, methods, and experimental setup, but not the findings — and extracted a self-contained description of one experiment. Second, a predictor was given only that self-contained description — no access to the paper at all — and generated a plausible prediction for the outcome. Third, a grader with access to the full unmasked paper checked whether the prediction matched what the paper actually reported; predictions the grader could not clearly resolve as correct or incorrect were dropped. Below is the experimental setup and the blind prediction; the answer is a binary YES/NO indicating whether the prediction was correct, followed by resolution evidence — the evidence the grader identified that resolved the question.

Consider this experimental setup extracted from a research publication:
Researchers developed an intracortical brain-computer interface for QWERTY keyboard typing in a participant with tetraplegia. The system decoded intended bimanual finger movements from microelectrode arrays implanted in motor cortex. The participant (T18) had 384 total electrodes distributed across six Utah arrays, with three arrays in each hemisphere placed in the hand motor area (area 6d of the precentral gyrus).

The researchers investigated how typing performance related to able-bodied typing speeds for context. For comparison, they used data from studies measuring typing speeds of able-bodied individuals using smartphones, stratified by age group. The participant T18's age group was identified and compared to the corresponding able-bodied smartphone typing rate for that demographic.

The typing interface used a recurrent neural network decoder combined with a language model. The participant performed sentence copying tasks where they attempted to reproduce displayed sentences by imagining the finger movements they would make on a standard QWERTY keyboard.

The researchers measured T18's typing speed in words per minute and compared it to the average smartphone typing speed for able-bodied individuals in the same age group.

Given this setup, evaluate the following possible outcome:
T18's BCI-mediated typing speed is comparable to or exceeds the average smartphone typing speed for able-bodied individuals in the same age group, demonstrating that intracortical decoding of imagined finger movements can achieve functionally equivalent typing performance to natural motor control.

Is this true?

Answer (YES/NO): NO